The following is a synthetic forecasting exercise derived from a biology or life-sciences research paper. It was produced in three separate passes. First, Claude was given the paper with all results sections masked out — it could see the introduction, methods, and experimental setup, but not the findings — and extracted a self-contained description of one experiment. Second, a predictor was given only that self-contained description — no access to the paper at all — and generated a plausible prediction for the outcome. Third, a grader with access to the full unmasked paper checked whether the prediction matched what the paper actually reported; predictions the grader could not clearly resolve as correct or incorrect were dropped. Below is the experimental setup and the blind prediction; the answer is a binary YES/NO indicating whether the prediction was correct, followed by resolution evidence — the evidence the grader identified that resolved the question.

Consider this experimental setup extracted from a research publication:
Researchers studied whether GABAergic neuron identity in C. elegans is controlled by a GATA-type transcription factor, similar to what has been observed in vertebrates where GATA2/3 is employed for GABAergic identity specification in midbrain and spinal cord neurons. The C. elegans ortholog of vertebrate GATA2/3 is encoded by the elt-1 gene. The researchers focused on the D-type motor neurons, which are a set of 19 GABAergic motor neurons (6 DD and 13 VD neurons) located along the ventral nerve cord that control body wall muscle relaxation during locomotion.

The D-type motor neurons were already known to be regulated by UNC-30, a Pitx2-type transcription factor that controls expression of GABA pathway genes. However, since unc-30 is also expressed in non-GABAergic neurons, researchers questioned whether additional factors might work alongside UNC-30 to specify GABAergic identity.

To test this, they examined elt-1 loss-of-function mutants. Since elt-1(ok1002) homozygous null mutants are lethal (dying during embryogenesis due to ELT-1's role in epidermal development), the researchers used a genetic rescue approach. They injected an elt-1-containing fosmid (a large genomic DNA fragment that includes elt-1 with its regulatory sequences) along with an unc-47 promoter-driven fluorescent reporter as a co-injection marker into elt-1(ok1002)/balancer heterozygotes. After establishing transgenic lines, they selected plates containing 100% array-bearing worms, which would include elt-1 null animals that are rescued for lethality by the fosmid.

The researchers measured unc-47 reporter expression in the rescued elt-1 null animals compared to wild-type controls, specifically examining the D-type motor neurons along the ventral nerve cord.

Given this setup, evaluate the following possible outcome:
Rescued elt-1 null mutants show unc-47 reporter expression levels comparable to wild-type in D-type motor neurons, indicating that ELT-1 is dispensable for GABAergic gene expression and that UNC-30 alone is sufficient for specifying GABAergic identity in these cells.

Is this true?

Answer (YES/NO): NO